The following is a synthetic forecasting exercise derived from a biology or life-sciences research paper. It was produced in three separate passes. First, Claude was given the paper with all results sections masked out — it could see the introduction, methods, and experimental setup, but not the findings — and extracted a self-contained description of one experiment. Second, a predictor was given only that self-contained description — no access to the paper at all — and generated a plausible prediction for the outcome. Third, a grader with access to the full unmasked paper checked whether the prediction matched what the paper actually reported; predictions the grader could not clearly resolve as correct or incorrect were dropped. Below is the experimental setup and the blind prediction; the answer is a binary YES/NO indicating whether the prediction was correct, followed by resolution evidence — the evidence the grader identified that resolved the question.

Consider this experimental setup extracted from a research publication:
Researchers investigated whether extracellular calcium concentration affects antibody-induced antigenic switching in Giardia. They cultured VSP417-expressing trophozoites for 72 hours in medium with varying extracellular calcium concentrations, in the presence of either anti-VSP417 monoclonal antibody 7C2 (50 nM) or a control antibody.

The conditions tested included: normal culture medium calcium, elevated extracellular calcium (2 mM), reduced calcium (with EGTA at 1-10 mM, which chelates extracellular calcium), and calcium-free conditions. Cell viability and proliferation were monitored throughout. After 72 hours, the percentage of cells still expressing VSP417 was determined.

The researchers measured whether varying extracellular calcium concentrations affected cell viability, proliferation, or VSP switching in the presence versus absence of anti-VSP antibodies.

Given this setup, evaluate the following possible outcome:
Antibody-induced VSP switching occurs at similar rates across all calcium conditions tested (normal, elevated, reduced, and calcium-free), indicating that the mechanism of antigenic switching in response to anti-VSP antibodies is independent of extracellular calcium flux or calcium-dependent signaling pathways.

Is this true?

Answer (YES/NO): NO